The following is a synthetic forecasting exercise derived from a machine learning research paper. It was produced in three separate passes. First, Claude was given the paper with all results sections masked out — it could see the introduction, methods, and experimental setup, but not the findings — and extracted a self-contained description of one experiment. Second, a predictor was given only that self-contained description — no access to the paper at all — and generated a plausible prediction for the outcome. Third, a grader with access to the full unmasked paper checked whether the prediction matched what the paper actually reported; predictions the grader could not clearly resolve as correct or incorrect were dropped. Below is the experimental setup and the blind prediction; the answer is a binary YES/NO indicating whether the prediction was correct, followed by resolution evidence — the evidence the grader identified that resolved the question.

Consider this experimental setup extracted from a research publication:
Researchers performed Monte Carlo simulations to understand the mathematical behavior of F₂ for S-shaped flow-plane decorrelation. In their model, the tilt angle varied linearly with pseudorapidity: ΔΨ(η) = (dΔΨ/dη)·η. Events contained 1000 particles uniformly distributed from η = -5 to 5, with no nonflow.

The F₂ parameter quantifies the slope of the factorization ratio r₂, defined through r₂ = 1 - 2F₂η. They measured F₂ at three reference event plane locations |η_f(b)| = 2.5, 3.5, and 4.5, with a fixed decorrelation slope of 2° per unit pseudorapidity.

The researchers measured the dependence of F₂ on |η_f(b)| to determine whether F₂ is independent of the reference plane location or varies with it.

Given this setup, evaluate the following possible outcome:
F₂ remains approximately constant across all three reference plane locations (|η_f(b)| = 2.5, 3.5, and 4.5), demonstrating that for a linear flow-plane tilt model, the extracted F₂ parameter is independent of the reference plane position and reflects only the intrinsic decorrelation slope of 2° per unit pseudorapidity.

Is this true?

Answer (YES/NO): NO